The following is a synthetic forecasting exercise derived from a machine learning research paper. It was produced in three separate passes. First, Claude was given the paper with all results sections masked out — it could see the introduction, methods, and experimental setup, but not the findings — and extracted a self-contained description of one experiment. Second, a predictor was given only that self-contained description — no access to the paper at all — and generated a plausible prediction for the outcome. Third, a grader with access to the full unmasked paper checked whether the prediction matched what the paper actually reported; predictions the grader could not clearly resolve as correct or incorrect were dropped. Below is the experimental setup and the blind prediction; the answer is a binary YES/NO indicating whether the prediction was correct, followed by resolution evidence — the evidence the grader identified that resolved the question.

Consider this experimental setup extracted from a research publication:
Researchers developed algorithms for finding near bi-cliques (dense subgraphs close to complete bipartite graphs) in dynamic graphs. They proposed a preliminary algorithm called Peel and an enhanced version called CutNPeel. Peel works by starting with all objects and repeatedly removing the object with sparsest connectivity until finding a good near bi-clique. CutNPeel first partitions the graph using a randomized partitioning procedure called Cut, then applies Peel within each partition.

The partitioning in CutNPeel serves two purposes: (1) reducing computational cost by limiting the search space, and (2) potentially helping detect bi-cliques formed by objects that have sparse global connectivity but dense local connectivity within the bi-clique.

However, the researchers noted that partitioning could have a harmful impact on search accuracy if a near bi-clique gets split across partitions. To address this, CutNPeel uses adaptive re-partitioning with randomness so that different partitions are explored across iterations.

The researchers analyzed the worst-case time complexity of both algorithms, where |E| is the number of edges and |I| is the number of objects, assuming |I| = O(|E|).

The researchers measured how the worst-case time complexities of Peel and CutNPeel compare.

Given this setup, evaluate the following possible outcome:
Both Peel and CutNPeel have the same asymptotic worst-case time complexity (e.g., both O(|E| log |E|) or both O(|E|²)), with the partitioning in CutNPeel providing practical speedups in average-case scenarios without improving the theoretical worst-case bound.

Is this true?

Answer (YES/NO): YES